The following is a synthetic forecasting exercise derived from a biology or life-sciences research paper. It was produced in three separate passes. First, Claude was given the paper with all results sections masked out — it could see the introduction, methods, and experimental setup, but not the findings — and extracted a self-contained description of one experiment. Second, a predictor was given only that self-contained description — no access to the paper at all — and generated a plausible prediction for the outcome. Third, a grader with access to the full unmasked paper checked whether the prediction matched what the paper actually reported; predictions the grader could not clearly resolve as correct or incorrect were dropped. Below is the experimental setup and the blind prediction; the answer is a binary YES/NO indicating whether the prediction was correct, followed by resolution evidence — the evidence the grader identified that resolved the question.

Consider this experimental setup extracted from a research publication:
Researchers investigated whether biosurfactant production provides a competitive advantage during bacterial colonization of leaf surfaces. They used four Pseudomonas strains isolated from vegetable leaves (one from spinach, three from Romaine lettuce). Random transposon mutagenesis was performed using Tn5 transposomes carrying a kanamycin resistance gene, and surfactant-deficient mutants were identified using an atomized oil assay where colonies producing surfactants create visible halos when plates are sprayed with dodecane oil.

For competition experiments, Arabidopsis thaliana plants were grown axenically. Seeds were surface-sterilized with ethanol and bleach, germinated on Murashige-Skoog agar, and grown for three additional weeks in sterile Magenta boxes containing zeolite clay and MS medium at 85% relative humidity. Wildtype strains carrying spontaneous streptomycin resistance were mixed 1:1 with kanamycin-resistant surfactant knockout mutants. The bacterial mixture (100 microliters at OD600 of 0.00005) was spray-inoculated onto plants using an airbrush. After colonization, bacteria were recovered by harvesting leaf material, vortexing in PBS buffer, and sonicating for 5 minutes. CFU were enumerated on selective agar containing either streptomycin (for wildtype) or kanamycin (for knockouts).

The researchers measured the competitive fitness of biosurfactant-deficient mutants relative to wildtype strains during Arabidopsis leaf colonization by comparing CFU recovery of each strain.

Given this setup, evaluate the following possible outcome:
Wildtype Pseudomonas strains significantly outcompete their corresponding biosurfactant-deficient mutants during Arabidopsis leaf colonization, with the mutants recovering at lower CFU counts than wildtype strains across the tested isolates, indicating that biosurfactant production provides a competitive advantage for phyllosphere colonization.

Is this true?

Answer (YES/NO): NO